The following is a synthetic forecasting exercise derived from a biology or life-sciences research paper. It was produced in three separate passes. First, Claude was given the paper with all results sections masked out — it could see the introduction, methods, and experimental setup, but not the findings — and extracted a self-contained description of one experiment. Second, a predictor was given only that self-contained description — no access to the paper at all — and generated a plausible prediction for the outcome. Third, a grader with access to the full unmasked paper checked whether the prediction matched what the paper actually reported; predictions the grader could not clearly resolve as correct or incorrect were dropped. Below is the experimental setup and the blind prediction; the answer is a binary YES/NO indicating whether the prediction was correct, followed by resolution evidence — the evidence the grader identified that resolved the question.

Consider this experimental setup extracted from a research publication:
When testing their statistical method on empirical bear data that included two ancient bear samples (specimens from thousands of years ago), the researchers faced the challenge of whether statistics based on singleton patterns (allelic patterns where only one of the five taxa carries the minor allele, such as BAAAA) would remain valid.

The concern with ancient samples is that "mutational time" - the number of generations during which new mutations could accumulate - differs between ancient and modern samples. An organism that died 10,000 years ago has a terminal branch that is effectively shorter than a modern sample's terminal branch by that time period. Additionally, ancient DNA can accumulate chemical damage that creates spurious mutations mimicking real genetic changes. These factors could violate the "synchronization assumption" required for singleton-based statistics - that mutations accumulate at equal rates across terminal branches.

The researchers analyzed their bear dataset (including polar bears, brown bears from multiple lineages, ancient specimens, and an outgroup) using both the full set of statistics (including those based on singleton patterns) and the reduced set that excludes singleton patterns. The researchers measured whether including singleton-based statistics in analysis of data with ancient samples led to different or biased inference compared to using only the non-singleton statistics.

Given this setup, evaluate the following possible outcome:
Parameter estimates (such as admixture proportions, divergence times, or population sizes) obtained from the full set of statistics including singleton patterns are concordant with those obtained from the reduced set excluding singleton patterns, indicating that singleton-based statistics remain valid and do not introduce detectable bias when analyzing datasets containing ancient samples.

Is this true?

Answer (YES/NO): NO